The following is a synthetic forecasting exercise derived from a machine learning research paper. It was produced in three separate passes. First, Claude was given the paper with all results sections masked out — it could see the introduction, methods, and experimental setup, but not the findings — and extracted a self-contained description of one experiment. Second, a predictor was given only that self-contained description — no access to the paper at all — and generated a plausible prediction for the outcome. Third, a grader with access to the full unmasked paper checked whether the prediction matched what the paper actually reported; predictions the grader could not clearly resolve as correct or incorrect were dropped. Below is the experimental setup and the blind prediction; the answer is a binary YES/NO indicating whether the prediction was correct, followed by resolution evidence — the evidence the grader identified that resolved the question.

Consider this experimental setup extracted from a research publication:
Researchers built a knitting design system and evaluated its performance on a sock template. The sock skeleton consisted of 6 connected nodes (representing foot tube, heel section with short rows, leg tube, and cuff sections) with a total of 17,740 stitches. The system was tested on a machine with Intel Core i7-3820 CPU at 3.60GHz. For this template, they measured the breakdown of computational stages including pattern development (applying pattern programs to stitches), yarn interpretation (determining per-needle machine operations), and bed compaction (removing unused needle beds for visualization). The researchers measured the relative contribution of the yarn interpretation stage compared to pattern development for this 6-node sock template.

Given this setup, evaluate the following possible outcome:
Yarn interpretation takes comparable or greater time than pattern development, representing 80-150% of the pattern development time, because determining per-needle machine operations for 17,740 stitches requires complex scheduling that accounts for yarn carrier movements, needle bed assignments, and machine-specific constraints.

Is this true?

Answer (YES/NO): NO